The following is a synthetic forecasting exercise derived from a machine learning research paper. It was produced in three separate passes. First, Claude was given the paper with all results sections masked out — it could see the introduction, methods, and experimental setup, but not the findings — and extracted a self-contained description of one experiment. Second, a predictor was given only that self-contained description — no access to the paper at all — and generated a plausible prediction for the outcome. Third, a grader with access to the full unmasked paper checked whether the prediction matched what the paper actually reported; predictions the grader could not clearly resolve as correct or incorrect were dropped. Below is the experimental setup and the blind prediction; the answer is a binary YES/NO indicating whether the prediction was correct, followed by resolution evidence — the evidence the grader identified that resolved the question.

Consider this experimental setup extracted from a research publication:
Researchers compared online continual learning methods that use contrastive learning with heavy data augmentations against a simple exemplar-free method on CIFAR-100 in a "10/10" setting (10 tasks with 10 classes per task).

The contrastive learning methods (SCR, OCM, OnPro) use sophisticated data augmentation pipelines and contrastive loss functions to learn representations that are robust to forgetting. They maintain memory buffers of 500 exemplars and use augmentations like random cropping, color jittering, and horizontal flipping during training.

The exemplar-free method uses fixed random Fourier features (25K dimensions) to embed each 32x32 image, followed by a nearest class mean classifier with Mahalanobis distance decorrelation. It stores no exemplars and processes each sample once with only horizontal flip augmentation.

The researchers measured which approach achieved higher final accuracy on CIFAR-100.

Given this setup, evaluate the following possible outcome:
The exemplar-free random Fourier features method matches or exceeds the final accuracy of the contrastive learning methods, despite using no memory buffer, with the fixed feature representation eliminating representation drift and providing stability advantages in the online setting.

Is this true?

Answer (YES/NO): YES